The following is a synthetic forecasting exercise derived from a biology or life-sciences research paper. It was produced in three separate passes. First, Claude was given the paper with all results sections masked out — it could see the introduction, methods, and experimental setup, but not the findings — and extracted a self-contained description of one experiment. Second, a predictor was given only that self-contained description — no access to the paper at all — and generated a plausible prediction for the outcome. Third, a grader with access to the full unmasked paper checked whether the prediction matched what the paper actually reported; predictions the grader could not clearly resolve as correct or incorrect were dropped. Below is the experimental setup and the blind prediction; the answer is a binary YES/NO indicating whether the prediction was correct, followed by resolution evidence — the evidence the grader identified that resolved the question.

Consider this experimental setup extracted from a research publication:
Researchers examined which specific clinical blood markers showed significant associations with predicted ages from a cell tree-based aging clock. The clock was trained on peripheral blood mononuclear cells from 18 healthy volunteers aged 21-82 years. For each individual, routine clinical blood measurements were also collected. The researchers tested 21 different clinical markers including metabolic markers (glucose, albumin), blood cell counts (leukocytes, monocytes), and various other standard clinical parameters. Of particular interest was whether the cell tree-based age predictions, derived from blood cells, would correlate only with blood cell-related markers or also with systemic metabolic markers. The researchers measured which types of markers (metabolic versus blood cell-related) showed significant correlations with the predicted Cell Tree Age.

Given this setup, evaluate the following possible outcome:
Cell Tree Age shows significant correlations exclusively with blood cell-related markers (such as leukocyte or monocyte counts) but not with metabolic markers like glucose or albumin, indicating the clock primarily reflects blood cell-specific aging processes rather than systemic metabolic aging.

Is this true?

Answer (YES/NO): NO